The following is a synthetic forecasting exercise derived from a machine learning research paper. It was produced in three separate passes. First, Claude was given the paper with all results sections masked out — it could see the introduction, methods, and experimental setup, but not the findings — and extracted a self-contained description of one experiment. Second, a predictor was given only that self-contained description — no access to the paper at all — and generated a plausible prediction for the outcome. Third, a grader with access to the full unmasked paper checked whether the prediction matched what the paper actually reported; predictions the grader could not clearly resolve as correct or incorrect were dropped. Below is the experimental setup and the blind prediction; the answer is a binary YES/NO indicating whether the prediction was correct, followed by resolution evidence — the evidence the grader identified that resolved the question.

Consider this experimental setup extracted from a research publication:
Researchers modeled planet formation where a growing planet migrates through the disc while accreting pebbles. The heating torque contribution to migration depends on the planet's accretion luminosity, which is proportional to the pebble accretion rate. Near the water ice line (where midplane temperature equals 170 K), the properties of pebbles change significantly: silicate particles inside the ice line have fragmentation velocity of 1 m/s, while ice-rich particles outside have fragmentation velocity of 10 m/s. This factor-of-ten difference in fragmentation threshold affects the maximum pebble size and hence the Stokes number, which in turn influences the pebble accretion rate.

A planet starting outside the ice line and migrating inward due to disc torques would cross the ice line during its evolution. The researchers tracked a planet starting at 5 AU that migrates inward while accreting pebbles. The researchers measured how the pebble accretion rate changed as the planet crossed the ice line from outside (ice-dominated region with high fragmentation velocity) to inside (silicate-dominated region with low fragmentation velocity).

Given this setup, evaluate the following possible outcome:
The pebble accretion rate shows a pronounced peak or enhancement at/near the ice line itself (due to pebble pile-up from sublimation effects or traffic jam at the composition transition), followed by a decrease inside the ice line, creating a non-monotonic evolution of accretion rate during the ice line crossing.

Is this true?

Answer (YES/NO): YES